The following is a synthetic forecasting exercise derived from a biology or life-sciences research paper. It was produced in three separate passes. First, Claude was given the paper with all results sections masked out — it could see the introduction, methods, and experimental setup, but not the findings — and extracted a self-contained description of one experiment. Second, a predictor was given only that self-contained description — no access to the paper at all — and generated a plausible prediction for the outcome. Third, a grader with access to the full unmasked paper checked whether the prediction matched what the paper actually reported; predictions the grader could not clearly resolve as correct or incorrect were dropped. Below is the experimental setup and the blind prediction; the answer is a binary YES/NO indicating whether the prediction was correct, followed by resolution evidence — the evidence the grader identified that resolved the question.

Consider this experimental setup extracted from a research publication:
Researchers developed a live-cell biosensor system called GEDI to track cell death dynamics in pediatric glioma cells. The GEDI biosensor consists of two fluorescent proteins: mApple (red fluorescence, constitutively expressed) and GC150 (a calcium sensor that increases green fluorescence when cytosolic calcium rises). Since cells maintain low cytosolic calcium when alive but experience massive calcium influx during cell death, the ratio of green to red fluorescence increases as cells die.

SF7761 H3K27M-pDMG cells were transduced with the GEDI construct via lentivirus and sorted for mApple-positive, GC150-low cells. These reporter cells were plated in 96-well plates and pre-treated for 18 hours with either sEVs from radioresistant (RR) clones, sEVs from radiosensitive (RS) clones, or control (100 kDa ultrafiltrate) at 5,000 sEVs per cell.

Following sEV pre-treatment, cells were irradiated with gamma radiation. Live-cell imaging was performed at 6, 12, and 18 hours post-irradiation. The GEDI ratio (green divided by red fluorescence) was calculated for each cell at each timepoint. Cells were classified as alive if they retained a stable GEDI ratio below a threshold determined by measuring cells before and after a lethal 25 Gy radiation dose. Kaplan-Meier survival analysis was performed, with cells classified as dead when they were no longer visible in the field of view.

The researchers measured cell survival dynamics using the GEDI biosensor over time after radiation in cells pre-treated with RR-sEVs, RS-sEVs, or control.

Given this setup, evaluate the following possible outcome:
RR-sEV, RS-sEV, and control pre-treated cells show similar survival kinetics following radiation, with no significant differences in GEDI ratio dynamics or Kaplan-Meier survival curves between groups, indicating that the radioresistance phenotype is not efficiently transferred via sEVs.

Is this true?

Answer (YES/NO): NO